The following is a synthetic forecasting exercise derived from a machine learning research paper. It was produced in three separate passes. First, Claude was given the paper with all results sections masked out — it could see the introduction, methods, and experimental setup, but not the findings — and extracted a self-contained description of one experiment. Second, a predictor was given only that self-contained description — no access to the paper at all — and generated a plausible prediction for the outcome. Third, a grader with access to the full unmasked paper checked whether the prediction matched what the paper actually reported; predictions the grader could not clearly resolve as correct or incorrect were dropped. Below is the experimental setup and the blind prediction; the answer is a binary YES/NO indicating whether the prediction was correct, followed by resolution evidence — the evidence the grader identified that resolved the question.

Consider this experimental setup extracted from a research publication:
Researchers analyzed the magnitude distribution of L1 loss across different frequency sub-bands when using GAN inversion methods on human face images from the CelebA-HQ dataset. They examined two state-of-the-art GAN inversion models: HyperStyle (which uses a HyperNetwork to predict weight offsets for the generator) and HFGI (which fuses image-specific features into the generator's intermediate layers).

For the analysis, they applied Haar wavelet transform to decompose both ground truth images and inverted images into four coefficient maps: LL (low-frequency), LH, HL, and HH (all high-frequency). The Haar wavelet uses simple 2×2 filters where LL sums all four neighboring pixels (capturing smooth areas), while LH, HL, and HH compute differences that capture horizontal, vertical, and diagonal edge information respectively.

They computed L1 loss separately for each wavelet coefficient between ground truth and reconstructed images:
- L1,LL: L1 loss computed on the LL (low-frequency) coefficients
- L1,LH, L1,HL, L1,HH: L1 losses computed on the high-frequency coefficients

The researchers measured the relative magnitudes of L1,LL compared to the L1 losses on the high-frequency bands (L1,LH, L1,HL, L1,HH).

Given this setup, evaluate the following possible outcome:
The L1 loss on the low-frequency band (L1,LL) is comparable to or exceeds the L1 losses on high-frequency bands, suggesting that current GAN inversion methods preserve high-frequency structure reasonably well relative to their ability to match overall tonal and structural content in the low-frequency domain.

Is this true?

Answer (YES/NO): NO